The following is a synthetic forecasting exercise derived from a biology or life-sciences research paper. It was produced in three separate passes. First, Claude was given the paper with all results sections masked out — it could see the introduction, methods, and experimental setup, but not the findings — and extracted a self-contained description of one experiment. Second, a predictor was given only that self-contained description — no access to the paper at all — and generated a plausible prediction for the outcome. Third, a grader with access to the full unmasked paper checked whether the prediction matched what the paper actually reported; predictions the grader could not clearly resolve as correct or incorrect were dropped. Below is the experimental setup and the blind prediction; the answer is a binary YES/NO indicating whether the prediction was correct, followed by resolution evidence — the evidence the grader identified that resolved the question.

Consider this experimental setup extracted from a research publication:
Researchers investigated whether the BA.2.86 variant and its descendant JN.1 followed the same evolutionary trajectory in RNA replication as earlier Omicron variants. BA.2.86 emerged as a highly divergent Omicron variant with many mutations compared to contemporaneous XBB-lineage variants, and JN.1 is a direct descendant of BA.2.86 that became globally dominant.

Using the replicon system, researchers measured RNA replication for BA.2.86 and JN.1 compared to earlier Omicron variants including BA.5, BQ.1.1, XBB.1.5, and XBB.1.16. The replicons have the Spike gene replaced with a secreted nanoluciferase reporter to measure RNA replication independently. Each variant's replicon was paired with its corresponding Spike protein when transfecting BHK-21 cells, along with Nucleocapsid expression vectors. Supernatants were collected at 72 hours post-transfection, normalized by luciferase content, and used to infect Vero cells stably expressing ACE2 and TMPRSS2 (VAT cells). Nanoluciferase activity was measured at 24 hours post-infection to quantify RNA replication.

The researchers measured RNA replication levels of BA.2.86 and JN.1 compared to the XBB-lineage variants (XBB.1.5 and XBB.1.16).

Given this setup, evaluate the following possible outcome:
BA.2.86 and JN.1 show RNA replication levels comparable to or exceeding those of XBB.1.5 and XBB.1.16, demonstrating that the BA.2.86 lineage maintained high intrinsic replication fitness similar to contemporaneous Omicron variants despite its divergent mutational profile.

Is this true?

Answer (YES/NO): YES